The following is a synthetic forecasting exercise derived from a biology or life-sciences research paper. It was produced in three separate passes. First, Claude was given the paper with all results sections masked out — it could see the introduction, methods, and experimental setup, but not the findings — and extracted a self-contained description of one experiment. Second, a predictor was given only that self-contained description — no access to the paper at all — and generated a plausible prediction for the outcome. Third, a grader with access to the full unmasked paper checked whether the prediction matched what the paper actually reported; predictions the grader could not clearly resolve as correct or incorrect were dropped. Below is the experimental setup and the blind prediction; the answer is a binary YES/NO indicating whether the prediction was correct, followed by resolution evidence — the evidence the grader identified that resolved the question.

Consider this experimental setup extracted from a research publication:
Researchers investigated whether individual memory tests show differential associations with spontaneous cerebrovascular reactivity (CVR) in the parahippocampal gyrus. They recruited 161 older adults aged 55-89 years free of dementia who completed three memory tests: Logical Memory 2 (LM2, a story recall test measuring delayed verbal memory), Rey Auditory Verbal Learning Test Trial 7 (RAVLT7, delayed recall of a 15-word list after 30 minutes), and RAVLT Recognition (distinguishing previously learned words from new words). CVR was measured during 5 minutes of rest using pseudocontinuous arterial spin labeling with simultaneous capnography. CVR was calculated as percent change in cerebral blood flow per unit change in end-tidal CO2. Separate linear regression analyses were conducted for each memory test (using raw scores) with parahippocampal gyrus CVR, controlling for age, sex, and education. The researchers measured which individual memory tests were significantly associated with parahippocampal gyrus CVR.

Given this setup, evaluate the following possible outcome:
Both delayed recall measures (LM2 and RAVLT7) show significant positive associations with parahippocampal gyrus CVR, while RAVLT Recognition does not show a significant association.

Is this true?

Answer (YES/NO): NO